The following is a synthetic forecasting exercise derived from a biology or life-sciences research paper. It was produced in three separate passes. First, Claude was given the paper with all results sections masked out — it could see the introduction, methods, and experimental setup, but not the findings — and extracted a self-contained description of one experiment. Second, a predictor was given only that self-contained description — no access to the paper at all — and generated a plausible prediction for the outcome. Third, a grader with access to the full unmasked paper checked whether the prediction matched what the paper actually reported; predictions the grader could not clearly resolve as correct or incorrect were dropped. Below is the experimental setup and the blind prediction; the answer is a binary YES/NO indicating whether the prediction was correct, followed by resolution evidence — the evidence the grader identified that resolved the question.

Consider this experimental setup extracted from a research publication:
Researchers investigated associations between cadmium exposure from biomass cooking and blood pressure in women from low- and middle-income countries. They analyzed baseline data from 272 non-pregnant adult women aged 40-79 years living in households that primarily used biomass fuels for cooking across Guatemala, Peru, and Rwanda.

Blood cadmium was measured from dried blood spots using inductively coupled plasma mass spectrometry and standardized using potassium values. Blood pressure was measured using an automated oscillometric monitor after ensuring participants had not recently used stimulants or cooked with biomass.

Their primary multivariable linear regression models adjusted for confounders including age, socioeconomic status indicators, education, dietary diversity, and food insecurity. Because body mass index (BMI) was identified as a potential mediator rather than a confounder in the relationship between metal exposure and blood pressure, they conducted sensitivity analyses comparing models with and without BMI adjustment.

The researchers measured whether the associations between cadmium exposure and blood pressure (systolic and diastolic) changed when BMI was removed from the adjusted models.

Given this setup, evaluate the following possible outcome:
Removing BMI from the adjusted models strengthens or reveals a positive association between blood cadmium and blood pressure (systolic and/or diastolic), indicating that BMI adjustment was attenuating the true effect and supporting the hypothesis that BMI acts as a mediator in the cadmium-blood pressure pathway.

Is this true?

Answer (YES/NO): NO